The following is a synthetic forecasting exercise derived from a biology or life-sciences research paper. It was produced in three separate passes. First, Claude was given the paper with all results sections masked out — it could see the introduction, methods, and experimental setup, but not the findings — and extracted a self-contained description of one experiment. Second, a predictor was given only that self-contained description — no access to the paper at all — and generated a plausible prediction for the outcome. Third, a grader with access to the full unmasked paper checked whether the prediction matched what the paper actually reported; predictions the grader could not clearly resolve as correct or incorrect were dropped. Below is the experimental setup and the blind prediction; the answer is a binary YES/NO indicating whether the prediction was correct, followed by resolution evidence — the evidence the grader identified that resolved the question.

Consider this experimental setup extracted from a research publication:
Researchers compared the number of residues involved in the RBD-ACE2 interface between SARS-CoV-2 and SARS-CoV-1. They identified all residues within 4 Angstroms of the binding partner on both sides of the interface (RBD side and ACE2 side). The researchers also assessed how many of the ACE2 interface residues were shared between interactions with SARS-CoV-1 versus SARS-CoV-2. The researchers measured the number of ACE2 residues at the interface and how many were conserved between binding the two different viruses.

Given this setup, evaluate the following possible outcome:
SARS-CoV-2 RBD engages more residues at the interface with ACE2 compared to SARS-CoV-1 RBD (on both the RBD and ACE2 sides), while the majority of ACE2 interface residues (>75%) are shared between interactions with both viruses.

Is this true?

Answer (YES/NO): NO